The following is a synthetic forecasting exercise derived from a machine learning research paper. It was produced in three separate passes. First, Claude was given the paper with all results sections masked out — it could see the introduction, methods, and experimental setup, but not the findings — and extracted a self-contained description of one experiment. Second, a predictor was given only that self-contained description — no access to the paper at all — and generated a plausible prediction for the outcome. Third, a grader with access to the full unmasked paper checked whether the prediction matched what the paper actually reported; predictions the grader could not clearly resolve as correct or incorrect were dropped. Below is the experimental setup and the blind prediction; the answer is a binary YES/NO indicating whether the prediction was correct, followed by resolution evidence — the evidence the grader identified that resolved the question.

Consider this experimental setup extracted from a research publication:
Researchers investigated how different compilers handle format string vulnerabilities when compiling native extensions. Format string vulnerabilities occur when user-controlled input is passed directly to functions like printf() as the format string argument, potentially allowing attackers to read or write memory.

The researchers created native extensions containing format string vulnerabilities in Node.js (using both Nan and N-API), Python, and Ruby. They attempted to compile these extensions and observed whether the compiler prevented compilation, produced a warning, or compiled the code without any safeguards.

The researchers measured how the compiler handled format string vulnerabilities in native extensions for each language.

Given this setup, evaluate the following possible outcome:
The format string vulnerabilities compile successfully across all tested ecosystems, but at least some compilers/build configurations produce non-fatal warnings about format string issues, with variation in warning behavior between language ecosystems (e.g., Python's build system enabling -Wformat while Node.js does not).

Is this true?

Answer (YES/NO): NO